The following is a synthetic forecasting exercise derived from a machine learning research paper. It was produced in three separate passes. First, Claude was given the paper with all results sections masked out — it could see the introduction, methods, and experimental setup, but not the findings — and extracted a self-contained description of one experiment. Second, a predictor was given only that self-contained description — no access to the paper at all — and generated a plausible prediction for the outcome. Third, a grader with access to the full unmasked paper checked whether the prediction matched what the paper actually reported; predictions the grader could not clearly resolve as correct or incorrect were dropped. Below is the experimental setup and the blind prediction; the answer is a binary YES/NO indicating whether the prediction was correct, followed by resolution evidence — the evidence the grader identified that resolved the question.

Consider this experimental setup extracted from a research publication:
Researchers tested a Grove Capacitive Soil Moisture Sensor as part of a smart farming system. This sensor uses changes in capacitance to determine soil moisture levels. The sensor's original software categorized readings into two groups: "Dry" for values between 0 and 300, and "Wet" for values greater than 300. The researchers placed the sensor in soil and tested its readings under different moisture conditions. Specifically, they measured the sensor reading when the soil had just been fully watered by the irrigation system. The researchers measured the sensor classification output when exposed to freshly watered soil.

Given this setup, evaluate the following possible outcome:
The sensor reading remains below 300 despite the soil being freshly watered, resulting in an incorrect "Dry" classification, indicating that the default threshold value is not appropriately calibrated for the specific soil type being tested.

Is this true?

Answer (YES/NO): NO